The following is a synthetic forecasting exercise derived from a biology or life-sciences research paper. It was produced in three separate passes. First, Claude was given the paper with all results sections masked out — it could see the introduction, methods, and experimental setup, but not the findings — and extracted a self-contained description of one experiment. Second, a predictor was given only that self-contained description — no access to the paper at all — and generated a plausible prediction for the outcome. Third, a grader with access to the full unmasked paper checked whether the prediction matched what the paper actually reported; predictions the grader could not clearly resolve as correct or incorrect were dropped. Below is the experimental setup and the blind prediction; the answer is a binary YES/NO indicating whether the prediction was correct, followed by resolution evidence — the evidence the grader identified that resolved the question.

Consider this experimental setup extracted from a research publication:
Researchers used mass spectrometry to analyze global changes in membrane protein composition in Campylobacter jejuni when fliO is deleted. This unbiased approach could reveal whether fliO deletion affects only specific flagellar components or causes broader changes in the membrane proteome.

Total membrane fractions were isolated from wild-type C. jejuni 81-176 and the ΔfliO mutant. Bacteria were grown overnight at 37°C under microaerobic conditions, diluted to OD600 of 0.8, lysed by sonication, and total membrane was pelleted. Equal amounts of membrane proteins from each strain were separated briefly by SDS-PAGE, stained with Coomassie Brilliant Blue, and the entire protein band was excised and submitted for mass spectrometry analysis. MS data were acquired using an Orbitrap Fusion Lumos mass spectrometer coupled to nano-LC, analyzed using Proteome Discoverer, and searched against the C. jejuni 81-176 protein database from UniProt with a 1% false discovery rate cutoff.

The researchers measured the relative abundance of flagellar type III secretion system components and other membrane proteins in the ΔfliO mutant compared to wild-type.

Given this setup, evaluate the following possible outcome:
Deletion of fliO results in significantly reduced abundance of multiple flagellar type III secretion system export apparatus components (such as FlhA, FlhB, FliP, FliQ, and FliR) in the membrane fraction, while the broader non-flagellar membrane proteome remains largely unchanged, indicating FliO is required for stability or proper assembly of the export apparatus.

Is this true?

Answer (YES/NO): NO